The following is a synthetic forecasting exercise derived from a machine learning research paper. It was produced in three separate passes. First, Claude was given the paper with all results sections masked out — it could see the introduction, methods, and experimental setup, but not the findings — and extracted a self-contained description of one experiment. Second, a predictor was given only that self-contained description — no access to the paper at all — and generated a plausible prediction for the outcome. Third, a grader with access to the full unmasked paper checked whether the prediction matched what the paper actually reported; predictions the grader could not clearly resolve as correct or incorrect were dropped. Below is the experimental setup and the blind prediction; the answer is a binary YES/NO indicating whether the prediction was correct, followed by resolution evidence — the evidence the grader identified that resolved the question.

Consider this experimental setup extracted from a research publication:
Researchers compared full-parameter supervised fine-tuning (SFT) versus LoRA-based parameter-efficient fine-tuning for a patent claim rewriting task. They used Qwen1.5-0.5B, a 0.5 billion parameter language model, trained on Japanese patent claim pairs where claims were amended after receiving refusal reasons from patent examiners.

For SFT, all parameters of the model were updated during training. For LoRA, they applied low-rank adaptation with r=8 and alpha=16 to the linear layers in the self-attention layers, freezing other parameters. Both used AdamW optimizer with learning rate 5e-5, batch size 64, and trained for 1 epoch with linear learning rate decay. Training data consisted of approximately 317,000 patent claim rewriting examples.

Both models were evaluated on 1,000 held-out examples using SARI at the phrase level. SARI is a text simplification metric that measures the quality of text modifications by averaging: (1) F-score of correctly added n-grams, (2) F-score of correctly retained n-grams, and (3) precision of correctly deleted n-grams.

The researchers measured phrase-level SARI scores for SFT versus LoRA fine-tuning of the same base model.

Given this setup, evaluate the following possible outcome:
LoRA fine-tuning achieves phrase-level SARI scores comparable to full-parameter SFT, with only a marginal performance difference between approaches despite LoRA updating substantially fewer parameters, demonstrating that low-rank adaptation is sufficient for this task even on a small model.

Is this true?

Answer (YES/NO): NO